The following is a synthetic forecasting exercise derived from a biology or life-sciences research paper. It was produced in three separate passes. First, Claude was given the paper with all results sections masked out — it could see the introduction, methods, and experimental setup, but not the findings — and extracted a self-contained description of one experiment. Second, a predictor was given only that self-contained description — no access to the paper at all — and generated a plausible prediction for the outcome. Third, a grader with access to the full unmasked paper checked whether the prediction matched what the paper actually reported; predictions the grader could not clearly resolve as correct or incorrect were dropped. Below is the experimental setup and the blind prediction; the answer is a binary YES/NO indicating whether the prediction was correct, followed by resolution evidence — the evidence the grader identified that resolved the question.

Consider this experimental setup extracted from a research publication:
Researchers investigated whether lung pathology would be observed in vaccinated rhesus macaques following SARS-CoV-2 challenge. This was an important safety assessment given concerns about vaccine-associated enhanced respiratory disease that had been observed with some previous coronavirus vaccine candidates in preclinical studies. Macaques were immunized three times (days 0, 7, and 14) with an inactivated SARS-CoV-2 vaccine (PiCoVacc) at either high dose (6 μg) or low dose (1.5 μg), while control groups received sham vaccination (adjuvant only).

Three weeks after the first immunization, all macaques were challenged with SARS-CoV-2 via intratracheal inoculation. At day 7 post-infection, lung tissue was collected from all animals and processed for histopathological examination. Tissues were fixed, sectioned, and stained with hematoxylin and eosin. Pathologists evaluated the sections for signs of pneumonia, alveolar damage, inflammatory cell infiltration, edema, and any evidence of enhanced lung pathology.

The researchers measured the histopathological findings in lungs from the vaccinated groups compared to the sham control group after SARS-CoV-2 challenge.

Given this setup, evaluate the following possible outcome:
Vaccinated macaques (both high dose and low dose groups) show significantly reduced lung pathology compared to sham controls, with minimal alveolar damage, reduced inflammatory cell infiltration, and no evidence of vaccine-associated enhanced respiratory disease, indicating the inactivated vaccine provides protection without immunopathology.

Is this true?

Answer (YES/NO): YES